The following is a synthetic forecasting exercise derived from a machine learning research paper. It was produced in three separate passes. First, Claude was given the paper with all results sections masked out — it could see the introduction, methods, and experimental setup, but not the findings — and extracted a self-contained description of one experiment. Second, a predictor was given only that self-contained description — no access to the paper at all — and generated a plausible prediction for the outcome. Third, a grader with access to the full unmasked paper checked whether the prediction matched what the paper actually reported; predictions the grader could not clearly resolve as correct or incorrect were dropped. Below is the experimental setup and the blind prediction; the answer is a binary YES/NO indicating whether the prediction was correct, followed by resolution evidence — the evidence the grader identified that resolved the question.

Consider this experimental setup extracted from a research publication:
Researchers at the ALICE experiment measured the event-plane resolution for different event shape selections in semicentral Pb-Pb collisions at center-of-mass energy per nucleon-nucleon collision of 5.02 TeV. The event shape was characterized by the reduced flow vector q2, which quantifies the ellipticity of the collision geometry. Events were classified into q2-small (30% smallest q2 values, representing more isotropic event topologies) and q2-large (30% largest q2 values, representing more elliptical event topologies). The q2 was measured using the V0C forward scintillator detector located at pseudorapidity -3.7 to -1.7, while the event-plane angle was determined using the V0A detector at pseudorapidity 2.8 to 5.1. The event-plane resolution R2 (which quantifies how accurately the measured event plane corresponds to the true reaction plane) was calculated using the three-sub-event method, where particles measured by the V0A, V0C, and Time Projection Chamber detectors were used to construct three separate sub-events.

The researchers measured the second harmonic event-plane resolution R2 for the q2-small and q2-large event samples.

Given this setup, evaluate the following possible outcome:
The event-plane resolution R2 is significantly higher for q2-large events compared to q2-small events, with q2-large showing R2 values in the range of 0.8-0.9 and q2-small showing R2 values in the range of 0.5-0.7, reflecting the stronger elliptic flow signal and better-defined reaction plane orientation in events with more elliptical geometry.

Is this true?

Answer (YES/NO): NO